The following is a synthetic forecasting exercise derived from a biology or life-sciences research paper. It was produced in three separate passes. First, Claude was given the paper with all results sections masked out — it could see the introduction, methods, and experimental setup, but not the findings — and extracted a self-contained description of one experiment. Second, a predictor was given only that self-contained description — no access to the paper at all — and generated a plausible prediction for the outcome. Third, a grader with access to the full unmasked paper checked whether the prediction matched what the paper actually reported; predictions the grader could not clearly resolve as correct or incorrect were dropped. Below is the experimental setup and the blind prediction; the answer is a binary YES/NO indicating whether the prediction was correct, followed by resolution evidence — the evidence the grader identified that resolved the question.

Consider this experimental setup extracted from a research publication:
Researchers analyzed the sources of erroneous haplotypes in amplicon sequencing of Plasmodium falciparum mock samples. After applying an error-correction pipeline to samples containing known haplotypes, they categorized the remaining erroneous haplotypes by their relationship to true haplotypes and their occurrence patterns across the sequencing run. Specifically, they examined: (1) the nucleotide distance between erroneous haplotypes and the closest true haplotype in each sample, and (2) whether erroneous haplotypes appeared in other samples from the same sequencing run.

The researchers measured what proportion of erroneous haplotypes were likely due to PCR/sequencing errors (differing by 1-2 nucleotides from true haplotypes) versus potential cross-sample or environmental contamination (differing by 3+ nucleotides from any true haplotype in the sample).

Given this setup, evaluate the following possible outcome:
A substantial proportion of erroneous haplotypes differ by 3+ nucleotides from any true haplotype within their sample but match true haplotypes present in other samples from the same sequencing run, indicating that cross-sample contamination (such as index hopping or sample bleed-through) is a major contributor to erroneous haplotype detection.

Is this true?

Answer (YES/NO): YES